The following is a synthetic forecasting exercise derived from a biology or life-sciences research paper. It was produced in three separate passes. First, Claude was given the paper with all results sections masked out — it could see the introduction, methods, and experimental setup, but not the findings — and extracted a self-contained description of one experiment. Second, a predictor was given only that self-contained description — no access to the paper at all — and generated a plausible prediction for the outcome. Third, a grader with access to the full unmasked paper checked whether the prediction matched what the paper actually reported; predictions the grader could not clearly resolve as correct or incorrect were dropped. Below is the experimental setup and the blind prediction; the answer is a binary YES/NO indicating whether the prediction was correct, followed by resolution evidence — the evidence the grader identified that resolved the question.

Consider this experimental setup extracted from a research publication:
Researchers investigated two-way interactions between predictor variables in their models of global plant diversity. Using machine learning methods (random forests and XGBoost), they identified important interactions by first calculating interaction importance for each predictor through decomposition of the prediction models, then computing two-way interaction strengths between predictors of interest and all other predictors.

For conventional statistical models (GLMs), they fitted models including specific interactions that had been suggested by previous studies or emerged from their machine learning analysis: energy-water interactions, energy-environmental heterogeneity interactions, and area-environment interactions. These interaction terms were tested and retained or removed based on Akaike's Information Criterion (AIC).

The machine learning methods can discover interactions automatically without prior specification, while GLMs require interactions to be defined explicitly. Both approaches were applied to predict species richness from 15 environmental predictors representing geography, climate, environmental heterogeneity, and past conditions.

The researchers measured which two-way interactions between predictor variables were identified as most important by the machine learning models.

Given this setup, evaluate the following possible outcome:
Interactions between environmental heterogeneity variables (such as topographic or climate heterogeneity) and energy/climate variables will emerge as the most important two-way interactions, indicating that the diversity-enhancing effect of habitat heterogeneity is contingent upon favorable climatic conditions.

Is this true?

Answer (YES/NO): NO